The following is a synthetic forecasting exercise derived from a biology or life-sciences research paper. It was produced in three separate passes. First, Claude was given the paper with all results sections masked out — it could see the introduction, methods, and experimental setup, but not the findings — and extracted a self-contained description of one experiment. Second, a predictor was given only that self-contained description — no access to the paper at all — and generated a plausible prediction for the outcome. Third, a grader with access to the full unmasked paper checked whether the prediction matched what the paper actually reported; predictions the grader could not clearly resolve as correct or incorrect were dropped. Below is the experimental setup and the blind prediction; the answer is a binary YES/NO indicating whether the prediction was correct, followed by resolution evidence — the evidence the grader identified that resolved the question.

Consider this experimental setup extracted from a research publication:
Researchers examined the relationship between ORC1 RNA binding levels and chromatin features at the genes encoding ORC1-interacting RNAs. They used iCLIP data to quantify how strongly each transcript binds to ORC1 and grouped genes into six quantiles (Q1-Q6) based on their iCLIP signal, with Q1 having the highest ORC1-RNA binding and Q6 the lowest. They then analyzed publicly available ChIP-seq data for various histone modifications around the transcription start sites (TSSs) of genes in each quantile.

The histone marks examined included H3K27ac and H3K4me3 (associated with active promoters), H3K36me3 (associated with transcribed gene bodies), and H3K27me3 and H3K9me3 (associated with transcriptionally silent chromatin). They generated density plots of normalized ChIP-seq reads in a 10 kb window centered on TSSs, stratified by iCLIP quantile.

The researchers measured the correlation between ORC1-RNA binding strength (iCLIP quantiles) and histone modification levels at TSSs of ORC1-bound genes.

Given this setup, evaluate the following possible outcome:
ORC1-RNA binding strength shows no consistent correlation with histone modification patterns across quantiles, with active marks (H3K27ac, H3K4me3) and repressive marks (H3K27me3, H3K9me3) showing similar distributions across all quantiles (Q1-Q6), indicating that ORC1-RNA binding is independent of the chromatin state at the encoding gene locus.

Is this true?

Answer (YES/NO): NO